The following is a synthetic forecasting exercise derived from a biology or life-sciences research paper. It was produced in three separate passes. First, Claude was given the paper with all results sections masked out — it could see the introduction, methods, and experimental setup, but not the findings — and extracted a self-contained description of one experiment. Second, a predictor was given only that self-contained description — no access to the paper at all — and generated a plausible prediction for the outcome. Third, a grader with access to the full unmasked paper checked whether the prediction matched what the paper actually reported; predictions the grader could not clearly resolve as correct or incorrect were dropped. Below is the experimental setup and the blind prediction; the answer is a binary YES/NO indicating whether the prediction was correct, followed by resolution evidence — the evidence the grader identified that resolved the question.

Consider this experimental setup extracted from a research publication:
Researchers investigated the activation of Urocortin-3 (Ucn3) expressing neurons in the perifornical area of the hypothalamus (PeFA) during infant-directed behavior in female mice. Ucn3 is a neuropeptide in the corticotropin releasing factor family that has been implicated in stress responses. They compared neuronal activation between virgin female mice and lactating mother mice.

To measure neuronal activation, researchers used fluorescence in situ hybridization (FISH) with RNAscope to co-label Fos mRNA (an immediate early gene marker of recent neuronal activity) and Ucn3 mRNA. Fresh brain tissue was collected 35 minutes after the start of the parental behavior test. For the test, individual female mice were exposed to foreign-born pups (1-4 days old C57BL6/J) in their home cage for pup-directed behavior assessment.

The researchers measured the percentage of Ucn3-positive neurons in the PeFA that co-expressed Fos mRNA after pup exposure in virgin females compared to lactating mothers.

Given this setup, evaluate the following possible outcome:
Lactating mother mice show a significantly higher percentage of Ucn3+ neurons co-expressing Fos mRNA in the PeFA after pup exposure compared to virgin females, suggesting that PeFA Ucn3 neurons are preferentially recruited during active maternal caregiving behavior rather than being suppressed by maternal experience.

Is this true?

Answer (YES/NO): NO